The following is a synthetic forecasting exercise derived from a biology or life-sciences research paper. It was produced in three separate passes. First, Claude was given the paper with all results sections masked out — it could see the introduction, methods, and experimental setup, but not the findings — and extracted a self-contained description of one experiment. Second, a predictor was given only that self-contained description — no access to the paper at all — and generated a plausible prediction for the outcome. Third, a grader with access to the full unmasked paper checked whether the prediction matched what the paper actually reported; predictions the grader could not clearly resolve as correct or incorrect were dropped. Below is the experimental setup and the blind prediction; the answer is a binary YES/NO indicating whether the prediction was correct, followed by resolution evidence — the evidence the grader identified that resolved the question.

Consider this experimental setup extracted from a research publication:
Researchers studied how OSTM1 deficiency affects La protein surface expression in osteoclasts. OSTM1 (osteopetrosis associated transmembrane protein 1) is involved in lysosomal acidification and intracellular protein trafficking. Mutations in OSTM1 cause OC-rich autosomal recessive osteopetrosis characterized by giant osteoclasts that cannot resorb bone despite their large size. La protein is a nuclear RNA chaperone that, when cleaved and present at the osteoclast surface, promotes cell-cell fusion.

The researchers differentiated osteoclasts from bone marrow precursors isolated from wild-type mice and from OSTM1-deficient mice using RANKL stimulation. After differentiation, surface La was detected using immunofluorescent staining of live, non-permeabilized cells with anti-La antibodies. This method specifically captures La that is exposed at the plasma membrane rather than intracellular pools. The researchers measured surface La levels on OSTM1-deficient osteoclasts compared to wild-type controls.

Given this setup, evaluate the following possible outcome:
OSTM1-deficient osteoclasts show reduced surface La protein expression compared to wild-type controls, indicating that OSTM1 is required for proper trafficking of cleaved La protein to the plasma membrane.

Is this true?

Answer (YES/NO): NO